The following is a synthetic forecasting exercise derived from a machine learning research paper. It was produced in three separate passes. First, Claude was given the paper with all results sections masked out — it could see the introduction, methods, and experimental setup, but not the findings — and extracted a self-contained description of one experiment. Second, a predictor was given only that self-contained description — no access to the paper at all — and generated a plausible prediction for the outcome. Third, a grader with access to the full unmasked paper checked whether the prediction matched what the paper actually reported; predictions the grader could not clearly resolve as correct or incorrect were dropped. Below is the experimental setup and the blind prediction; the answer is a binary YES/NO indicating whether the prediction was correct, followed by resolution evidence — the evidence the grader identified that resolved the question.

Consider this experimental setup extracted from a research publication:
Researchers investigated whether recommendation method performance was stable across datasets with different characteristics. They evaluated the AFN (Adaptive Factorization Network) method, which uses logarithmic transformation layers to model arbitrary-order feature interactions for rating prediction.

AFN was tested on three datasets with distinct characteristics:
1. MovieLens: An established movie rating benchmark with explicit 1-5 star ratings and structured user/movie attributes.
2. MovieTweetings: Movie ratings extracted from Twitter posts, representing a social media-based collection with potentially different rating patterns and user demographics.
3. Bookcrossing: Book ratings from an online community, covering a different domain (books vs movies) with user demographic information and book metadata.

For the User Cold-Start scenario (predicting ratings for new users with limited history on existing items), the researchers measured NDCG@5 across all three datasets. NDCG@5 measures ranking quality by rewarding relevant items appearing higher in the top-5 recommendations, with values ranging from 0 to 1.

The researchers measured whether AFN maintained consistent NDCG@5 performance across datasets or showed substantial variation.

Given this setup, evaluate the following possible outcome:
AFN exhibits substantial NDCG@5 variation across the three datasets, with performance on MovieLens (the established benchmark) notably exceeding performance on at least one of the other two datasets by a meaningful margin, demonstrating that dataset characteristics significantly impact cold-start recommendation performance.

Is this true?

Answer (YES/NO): YES